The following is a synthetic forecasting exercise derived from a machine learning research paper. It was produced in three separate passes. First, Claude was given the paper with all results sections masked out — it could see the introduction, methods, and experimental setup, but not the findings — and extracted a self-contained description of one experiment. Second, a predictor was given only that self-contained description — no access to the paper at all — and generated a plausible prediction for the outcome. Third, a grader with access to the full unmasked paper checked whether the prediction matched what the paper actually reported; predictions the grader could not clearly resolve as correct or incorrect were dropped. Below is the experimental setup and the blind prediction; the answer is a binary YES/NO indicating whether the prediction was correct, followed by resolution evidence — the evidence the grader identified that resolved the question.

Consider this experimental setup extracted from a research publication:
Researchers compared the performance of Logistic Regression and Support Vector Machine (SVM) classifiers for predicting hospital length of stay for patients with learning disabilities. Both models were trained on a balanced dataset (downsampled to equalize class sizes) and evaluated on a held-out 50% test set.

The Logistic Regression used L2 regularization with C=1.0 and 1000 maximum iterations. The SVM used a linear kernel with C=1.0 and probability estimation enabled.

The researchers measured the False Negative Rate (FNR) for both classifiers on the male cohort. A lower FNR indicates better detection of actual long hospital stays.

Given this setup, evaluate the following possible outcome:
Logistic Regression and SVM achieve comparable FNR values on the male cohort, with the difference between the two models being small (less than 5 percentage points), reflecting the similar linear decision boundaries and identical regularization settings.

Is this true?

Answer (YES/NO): NO